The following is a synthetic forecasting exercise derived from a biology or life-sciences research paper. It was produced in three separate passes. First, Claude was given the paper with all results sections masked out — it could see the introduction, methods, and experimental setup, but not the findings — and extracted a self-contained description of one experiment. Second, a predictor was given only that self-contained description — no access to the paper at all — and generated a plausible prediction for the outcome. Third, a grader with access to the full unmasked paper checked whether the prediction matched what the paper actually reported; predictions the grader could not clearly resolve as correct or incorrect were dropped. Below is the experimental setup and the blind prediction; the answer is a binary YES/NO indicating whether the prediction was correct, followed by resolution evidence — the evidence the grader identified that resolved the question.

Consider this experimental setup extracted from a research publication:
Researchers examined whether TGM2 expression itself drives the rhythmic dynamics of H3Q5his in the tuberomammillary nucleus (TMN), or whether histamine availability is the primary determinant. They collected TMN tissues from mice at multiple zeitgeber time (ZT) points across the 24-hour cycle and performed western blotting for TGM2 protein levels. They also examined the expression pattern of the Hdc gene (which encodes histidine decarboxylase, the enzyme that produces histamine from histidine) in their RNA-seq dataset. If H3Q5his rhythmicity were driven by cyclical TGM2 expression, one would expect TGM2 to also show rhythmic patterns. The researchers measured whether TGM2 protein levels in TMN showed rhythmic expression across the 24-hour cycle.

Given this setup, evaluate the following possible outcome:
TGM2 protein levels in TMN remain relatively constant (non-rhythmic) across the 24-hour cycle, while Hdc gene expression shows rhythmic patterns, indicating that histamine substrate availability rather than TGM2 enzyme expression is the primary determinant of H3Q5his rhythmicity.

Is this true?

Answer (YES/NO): YES